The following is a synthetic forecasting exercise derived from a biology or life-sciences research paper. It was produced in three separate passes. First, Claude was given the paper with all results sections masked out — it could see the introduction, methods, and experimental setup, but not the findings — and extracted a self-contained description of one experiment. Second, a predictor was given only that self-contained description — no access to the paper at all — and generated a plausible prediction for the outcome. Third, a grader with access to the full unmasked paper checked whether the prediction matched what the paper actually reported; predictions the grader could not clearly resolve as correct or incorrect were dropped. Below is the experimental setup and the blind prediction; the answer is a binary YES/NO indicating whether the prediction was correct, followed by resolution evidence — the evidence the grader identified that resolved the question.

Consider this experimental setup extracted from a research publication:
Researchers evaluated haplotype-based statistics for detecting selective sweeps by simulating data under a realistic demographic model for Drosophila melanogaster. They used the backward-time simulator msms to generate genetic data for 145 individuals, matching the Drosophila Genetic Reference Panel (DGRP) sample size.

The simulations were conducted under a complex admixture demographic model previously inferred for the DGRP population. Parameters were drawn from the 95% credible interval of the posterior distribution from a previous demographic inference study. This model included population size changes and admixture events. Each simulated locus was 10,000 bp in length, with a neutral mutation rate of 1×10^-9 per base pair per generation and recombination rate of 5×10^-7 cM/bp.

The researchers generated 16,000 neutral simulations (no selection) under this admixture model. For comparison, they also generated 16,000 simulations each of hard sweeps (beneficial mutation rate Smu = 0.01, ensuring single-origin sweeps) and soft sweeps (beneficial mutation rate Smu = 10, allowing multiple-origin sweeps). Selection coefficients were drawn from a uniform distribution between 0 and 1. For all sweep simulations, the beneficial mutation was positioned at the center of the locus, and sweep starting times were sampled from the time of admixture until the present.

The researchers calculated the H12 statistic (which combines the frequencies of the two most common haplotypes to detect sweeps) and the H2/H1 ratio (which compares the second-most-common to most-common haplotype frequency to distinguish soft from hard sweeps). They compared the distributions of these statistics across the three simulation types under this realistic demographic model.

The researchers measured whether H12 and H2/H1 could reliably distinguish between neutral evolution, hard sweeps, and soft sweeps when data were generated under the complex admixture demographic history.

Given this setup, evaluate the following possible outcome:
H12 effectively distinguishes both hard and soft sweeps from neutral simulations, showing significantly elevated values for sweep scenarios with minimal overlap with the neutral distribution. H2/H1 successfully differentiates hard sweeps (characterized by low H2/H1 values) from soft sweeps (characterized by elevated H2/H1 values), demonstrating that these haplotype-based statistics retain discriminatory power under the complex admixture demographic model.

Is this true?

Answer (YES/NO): NO